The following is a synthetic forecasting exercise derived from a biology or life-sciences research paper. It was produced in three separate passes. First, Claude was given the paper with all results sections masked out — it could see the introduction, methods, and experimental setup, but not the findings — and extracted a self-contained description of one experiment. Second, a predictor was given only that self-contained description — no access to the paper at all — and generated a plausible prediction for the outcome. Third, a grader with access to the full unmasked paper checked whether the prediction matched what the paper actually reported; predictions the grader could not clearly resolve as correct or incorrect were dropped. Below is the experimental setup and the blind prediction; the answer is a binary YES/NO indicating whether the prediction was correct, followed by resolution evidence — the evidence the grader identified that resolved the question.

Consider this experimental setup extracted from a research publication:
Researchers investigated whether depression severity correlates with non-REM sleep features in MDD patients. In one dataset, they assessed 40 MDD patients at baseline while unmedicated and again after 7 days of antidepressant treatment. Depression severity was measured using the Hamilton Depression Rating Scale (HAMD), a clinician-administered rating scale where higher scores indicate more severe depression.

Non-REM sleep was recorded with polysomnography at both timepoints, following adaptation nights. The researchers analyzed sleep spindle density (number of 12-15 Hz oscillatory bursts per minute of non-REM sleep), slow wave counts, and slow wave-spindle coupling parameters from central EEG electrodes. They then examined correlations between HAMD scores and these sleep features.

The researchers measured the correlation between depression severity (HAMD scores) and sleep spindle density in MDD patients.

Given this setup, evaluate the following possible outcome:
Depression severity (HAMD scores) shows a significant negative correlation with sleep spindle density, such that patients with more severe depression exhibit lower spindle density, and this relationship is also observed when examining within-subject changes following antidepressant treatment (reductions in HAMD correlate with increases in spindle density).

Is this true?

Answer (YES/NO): NO